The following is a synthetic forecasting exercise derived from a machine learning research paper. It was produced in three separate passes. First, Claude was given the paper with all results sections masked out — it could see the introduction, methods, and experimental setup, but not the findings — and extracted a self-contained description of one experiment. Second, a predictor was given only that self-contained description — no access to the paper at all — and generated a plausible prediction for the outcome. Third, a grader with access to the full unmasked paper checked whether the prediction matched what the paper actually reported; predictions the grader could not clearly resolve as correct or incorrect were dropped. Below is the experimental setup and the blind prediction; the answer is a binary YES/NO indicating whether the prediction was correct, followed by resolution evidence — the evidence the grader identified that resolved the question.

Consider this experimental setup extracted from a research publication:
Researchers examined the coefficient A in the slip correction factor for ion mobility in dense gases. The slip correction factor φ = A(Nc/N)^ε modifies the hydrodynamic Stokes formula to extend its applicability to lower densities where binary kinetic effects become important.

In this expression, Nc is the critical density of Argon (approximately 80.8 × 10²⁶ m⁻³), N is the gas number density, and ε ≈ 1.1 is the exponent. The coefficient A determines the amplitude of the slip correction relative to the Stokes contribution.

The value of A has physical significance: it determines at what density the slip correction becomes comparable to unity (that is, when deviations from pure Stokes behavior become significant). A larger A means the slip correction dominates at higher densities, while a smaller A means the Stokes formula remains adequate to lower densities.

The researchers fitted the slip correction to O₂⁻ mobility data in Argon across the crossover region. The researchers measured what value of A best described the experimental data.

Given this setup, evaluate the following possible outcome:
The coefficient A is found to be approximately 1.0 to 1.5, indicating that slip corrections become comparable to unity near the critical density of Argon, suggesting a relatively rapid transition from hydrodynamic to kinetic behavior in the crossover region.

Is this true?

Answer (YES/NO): NO